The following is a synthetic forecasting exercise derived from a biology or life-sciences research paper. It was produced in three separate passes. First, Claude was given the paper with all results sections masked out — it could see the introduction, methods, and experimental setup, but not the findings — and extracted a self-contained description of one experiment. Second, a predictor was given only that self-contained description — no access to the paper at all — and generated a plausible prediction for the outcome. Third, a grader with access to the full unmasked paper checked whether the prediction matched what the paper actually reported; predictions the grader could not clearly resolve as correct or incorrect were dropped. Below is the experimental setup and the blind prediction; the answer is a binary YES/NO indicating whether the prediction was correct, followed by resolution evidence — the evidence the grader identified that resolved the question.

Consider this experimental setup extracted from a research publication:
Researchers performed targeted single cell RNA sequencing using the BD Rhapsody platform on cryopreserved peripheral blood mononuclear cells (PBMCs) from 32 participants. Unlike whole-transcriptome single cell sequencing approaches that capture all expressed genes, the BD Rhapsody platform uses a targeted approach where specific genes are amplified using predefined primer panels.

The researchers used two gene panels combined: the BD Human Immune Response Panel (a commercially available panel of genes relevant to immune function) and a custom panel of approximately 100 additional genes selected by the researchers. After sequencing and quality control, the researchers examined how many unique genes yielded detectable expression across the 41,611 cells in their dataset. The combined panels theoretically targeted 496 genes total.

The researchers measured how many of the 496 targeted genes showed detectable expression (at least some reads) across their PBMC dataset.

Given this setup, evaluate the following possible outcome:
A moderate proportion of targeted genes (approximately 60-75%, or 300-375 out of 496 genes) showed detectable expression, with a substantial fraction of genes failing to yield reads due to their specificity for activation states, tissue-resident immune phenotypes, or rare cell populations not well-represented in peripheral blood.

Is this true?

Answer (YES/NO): NO